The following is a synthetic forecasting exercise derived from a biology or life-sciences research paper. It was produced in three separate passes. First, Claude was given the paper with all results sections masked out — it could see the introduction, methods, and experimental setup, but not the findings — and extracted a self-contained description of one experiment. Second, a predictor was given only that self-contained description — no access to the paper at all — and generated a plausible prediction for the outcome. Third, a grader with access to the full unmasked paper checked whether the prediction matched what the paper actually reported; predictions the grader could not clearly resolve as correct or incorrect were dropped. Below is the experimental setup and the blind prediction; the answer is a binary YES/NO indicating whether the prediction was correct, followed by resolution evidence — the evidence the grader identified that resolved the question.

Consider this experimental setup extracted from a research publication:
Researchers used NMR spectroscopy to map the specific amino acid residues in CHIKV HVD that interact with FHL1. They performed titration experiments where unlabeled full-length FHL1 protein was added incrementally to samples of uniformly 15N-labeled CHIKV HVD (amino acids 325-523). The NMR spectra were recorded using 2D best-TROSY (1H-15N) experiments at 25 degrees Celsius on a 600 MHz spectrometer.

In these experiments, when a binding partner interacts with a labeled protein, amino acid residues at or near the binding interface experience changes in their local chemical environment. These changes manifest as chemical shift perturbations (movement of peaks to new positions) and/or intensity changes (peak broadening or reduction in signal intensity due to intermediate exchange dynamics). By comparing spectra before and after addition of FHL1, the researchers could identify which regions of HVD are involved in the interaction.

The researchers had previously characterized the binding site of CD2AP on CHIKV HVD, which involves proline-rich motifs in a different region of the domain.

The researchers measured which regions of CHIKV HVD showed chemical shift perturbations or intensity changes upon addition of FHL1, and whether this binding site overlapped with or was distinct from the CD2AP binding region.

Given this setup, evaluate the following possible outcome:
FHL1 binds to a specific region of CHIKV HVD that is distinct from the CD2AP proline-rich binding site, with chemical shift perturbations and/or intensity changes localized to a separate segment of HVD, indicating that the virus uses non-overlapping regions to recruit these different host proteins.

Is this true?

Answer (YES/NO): NO